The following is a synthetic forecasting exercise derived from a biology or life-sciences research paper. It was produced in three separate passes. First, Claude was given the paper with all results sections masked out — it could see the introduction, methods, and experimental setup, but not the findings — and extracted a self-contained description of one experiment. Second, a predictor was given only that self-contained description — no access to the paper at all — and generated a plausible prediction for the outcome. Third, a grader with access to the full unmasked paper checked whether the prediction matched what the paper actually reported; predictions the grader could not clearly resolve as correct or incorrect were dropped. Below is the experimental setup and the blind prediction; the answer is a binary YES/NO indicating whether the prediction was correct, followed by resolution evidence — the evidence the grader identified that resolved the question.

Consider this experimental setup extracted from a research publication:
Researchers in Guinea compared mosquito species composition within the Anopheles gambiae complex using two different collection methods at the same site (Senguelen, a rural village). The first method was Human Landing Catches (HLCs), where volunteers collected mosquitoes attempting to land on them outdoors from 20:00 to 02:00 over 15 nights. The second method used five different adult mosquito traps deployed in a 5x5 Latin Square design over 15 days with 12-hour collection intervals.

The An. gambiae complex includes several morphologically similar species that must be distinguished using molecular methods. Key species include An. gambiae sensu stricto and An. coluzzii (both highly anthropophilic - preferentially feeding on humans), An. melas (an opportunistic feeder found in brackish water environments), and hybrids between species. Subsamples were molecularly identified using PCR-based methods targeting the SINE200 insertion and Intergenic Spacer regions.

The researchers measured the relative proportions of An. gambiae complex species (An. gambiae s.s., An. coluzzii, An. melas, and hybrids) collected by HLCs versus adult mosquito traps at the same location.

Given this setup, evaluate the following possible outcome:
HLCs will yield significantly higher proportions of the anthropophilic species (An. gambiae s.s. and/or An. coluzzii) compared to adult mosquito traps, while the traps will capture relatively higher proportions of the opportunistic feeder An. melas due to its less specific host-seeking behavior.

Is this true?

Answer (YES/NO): YES